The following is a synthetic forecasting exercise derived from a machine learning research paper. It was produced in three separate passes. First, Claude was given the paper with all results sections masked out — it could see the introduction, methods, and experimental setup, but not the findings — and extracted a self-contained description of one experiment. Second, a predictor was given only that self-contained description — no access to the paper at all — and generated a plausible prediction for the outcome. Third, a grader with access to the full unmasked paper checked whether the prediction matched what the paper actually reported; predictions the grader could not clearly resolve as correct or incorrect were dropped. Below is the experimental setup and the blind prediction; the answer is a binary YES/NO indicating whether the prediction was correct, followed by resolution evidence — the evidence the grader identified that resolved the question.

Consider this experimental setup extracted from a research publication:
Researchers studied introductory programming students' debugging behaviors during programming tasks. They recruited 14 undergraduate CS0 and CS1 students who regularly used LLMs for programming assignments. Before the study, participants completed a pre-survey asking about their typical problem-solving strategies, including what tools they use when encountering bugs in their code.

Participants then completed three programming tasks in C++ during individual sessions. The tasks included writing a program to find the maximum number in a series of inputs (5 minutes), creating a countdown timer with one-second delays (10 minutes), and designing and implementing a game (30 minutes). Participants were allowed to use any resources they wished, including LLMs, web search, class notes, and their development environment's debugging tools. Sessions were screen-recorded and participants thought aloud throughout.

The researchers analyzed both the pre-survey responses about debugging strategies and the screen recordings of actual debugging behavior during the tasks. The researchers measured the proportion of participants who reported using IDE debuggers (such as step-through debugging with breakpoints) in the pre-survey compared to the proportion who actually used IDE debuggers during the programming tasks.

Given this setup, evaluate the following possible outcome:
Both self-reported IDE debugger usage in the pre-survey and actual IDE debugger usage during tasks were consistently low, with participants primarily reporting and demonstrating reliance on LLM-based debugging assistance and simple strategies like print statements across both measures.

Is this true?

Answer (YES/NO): NO